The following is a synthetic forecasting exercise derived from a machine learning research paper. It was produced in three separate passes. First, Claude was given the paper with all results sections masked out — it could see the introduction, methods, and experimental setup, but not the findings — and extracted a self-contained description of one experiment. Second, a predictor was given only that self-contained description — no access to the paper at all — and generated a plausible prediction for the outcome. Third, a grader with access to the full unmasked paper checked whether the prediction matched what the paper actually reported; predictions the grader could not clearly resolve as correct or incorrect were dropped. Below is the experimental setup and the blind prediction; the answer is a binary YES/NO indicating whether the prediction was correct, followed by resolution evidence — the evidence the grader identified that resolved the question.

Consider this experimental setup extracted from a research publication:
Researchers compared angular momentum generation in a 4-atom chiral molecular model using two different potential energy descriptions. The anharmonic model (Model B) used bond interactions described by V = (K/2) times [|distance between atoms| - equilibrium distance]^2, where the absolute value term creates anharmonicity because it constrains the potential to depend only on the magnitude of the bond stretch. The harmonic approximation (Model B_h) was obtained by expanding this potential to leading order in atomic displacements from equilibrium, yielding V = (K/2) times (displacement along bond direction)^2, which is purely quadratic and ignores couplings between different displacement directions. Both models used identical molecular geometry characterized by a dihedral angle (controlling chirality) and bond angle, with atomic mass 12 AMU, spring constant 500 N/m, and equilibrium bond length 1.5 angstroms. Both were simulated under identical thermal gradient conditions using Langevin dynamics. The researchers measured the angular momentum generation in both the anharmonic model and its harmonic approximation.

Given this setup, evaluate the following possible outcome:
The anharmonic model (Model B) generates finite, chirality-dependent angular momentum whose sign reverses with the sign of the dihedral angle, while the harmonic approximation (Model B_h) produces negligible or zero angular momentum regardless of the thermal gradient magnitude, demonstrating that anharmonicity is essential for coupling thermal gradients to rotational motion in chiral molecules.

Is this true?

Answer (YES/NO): NO